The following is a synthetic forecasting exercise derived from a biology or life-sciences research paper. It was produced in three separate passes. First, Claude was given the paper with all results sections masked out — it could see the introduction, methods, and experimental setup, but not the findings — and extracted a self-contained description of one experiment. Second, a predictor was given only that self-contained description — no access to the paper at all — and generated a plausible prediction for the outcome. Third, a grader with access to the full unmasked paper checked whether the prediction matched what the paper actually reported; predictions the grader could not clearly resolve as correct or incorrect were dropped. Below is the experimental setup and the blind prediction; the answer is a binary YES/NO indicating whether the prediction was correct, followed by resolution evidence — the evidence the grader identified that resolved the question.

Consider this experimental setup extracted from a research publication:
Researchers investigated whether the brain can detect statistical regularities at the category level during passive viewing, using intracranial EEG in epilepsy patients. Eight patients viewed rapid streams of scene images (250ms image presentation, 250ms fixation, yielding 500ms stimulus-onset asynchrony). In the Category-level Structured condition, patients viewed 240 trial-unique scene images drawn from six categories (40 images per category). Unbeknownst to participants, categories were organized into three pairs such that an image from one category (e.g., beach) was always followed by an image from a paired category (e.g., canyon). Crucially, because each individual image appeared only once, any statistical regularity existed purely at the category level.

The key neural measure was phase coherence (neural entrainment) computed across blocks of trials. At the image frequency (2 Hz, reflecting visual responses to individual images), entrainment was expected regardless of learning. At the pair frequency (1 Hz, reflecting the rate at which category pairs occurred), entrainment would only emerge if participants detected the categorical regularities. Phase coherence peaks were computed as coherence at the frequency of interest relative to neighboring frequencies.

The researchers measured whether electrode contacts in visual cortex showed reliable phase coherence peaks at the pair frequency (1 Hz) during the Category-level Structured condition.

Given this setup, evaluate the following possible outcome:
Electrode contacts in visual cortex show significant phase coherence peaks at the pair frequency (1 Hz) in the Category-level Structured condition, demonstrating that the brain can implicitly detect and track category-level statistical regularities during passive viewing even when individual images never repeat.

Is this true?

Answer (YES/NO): YES